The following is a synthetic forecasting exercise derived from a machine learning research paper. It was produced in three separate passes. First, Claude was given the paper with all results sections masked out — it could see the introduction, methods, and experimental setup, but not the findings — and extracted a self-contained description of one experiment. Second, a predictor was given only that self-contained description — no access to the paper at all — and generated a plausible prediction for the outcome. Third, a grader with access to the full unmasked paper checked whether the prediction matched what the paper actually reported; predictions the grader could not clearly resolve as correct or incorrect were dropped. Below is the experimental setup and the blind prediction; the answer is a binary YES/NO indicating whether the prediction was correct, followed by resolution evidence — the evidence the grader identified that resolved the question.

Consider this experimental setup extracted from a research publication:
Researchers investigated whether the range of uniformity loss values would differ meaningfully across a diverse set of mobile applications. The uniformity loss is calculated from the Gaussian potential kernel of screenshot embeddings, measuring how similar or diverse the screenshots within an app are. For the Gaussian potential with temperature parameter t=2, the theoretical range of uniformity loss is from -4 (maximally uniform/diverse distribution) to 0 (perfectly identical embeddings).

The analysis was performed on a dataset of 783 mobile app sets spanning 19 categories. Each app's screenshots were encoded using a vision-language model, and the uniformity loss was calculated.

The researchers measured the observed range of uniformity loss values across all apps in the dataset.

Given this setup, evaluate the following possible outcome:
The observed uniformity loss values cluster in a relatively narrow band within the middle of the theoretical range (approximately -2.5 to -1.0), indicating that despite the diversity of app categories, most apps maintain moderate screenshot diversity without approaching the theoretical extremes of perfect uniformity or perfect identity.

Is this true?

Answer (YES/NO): NO